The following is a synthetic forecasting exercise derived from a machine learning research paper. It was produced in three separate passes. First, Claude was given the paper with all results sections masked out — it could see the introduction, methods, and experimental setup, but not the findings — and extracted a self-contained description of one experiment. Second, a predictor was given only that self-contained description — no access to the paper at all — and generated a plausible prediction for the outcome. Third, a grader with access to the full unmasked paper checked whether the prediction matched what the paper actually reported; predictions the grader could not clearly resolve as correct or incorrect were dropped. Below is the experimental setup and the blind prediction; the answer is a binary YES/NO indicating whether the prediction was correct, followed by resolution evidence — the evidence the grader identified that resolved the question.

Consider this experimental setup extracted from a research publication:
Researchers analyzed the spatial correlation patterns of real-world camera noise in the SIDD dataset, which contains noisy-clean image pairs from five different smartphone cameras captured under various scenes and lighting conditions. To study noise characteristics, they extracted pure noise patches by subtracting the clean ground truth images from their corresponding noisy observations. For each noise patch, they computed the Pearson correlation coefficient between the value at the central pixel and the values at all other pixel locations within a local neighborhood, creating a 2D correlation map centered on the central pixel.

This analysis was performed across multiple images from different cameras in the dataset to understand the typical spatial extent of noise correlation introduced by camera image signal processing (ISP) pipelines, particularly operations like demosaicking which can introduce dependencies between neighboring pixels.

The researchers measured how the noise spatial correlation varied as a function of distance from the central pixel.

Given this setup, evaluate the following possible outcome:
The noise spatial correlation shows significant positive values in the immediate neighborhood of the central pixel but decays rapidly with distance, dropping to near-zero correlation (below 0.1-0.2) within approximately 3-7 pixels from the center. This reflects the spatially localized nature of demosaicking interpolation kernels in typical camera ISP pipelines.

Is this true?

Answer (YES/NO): YES